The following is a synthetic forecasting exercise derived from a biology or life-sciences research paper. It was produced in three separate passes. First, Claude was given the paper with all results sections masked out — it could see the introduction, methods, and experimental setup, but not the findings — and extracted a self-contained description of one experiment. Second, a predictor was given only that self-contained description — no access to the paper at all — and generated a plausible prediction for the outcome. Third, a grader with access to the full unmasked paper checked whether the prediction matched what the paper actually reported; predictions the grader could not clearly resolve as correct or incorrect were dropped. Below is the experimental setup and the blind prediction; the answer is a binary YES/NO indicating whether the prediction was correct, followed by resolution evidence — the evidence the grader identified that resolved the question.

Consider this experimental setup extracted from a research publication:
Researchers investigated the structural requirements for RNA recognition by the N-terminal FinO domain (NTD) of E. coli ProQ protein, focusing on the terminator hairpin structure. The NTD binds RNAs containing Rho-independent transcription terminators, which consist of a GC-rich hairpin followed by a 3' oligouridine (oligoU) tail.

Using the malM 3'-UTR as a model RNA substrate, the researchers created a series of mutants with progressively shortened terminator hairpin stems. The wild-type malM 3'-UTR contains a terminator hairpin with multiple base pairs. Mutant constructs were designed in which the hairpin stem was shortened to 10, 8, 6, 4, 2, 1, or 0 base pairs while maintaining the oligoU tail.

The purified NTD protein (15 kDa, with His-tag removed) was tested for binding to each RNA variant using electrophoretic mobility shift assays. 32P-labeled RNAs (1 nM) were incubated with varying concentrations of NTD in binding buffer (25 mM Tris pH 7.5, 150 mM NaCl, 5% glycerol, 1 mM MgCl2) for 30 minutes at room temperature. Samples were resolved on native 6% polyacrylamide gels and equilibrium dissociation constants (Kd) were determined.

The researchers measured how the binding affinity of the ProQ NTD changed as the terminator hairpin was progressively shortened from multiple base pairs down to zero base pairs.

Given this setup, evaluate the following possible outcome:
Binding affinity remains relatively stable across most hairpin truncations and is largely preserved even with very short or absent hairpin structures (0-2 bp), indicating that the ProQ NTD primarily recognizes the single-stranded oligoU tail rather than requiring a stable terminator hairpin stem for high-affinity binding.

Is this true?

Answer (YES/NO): NO